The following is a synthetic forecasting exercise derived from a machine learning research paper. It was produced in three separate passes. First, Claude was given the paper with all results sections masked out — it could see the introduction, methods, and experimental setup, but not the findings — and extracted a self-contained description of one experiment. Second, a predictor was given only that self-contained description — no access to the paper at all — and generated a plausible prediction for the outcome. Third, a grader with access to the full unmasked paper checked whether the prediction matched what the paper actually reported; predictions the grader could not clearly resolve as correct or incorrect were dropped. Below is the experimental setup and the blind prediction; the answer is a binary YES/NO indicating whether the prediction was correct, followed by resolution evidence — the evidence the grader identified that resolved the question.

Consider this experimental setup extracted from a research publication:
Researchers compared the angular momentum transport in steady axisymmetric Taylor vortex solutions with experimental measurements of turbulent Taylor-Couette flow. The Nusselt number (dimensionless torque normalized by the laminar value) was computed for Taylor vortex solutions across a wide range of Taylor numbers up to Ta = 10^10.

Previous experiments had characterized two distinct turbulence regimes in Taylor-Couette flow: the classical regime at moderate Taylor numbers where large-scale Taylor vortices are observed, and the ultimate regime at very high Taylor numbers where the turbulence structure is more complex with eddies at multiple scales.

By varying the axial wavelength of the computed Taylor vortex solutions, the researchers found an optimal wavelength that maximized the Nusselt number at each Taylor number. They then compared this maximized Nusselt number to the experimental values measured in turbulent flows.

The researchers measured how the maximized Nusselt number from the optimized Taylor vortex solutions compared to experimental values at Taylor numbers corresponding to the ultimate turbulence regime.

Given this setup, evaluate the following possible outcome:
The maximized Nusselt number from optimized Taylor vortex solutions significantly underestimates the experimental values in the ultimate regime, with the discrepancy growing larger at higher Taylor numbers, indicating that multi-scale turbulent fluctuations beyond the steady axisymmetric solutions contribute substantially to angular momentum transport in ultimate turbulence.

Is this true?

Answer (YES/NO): NO